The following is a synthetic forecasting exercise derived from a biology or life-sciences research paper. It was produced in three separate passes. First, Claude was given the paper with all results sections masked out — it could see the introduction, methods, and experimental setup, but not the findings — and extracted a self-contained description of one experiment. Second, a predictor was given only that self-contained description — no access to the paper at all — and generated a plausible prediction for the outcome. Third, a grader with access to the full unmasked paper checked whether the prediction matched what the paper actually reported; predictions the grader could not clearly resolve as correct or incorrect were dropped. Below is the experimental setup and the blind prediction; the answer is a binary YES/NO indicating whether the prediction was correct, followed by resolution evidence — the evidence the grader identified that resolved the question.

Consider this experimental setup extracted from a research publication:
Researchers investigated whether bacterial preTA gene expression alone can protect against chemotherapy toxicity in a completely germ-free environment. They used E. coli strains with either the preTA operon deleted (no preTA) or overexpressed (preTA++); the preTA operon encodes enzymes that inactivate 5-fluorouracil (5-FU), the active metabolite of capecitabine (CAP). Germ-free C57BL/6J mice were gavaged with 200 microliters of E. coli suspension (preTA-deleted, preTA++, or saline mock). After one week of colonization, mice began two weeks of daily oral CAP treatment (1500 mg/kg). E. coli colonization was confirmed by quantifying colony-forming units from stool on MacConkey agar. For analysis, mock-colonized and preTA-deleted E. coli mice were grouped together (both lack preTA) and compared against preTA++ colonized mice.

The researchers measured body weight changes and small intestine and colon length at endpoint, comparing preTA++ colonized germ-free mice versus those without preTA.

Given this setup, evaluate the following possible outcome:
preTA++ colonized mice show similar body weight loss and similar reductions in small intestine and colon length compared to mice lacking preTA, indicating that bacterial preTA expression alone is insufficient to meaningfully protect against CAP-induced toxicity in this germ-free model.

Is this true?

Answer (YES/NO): NO